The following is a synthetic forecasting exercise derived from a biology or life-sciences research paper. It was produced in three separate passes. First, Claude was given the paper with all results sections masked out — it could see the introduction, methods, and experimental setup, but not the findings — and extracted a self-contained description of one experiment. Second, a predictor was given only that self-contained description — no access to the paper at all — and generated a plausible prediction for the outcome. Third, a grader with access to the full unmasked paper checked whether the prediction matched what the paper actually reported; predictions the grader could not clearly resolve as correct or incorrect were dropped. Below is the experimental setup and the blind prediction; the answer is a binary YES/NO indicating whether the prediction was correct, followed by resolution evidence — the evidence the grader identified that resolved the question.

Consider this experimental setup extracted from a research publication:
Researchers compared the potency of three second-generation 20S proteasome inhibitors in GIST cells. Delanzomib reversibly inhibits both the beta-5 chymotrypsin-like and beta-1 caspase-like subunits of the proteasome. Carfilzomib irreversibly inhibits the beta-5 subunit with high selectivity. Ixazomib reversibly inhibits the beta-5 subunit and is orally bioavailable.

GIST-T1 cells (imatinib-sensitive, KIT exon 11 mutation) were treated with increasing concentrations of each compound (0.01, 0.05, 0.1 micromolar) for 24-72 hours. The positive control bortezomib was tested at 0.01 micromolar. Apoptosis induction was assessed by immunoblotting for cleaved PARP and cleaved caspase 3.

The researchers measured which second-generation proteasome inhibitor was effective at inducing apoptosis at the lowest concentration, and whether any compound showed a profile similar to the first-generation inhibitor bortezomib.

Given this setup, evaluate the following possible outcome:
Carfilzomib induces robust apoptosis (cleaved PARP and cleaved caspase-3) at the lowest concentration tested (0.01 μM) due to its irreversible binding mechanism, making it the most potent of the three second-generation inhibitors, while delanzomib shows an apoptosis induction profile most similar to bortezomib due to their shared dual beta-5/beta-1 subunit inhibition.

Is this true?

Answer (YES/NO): NO